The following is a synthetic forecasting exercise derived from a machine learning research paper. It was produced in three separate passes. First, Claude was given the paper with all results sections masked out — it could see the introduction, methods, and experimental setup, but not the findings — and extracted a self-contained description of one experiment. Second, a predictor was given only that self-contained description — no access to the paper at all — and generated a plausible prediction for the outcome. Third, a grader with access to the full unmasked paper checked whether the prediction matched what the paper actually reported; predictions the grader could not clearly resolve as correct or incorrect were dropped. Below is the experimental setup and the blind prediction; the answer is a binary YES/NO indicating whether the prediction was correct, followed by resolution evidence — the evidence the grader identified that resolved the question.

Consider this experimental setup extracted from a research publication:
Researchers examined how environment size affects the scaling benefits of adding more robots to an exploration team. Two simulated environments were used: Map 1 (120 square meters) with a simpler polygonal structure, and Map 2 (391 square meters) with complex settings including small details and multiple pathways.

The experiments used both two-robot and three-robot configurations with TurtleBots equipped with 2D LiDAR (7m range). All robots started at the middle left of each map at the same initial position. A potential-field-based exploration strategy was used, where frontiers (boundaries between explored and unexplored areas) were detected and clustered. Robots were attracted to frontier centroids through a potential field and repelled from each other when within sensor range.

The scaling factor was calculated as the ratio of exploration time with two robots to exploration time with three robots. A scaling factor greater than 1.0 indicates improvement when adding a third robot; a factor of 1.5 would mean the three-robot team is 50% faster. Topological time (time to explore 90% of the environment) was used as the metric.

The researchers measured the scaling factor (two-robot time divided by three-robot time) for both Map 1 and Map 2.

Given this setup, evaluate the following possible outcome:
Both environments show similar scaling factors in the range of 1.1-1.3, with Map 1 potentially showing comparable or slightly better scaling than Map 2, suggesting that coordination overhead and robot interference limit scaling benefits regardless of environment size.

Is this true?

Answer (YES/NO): NO